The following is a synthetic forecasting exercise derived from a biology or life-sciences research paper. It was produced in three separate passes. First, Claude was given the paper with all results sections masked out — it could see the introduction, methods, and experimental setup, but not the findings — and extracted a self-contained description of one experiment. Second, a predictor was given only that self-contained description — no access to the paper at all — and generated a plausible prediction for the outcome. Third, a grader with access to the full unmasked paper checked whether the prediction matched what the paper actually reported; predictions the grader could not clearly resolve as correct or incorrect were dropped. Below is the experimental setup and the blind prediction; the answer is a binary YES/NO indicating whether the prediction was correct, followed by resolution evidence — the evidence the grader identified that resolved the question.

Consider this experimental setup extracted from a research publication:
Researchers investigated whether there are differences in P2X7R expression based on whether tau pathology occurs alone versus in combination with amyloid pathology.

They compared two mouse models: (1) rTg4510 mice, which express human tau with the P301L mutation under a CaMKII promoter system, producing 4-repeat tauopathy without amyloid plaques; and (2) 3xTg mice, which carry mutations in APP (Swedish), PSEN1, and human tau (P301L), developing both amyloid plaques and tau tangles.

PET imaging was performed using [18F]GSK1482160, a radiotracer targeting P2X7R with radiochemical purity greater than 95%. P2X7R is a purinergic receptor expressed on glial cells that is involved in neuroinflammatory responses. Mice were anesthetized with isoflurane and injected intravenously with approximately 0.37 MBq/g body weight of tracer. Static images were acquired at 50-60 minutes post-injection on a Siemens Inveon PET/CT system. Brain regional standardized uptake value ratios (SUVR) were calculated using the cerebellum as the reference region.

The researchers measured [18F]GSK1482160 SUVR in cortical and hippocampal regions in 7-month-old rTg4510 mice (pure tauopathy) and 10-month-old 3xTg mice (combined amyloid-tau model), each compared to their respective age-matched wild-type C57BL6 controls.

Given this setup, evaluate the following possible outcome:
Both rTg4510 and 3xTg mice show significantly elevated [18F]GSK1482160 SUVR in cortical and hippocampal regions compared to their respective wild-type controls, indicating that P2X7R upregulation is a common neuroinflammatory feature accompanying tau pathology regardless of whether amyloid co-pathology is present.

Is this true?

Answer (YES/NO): NO